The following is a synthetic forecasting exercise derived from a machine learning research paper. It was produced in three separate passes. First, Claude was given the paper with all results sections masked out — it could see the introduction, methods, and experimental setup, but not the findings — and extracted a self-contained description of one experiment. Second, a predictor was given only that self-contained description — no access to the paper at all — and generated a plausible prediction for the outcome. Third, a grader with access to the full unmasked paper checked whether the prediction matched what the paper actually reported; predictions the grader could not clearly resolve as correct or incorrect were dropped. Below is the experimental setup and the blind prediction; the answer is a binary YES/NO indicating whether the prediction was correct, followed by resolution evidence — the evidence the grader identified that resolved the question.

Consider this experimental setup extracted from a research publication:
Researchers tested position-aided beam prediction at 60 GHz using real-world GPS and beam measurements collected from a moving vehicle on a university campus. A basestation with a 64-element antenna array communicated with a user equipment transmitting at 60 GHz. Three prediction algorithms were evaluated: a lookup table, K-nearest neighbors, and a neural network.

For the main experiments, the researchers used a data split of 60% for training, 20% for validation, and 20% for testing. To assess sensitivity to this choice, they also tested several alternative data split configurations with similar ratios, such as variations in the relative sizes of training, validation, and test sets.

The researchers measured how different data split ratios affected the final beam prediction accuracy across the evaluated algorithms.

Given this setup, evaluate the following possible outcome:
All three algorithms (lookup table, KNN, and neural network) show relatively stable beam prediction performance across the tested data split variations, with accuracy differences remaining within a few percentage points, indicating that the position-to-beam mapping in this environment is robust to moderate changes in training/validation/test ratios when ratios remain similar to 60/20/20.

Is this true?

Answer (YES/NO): YES